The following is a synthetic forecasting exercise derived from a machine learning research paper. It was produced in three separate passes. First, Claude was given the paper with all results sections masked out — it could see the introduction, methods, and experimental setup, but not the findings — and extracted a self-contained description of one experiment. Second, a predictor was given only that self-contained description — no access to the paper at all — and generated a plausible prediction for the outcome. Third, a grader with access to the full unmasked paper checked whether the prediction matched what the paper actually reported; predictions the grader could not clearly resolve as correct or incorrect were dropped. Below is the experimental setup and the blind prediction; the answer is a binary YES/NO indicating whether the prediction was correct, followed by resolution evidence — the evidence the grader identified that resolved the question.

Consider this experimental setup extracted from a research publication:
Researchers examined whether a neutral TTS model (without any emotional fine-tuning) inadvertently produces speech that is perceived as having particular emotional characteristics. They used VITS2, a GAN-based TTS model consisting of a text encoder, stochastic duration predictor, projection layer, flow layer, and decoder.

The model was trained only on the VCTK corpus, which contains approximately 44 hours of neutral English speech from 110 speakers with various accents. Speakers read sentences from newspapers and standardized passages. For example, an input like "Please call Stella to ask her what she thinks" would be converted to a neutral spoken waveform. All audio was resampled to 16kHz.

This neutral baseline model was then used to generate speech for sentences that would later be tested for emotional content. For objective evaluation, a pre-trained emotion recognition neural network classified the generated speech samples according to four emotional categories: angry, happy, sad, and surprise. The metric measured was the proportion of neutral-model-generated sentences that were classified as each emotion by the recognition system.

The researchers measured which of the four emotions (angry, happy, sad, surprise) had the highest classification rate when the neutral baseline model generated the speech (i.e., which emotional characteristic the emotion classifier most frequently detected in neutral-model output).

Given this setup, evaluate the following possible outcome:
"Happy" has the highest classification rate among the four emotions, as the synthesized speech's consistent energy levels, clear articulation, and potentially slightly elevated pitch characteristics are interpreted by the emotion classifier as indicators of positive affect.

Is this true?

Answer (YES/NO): NO